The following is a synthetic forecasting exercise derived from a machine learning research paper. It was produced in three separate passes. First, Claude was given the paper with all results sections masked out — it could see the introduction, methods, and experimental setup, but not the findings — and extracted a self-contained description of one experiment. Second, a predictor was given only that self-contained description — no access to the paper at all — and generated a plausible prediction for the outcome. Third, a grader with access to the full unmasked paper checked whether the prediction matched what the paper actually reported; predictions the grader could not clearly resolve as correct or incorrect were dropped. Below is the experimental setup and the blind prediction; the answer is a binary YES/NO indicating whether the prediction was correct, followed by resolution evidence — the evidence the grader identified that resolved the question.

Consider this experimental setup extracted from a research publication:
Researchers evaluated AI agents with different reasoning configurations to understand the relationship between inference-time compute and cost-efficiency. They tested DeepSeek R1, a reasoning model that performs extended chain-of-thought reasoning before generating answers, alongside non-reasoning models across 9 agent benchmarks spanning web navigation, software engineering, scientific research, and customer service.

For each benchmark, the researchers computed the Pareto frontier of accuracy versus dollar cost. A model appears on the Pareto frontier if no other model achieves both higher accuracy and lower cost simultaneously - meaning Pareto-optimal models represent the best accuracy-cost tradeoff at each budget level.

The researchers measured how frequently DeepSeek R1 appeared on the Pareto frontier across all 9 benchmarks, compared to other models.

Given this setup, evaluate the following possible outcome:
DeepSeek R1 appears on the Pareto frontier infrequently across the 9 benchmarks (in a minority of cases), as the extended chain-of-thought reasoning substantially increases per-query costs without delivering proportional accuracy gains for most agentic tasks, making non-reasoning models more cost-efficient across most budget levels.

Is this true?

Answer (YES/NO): NO